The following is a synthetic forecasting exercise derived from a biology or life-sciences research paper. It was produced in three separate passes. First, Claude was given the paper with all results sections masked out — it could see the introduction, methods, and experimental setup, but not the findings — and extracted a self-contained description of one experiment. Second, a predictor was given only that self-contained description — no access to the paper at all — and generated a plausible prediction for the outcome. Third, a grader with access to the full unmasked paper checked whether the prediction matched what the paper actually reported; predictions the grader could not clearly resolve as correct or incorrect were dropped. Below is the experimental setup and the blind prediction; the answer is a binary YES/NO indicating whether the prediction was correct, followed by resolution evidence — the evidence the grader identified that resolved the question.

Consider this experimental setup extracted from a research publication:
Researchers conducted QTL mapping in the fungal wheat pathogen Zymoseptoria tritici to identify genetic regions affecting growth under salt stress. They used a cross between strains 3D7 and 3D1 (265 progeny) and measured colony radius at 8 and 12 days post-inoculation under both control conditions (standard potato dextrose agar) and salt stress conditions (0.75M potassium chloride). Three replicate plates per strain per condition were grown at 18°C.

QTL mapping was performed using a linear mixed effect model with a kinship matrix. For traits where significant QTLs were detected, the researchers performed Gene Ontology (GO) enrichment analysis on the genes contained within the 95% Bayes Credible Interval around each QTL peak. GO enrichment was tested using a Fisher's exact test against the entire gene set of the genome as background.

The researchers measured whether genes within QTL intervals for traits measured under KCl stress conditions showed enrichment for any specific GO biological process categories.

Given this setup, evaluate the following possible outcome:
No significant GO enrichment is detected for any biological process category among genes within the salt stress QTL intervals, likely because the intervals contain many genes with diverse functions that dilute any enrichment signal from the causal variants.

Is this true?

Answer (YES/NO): NO